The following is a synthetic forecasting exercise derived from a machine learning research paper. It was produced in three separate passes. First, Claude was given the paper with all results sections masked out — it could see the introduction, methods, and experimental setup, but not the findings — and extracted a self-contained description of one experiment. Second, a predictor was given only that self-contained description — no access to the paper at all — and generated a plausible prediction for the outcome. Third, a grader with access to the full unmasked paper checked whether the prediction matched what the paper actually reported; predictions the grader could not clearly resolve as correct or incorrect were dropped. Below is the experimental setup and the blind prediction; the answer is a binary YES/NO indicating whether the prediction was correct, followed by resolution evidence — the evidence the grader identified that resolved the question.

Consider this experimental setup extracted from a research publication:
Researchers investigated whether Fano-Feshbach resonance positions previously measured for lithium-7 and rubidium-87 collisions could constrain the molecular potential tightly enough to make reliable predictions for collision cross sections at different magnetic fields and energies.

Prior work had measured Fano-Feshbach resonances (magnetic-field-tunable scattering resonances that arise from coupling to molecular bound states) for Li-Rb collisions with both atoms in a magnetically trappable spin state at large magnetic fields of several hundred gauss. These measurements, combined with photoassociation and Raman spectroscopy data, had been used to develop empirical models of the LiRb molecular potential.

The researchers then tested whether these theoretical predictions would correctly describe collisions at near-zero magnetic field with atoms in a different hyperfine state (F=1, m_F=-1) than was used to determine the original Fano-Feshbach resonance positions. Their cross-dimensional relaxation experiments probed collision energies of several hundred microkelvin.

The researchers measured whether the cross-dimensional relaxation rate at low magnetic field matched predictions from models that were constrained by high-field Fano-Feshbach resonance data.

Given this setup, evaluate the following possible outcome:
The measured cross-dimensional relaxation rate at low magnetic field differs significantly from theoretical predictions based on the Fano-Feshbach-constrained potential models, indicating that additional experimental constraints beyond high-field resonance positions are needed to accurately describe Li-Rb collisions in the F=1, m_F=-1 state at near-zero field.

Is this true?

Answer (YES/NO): YES